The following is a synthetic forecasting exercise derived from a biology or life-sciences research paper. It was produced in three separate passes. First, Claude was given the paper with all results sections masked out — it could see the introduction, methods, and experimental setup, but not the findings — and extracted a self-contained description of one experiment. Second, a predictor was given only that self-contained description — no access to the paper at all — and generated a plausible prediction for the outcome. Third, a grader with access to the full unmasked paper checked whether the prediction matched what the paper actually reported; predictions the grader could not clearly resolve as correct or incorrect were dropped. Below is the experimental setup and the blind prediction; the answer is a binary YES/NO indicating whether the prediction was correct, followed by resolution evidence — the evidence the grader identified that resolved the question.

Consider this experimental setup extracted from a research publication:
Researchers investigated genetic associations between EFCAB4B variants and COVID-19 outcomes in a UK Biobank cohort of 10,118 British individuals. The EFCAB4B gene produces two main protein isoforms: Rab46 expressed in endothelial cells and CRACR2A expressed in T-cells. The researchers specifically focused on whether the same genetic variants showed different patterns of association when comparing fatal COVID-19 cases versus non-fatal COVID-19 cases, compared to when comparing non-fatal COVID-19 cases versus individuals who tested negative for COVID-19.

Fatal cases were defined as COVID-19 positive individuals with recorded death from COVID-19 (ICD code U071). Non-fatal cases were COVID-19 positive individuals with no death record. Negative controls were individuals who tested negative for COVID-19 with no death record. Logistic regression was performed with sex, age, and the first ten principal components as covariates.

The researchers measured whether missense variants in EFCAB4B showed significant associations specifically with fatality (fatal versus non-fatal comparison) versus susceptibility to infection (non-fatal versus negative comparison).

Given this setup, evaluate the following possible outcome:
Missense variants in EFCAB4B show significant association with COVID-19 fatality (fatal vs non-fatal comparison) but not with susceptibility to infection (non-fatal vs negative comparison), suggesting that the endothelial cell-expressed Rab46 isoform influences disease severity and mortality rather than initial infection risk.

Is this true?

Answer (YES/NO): NO